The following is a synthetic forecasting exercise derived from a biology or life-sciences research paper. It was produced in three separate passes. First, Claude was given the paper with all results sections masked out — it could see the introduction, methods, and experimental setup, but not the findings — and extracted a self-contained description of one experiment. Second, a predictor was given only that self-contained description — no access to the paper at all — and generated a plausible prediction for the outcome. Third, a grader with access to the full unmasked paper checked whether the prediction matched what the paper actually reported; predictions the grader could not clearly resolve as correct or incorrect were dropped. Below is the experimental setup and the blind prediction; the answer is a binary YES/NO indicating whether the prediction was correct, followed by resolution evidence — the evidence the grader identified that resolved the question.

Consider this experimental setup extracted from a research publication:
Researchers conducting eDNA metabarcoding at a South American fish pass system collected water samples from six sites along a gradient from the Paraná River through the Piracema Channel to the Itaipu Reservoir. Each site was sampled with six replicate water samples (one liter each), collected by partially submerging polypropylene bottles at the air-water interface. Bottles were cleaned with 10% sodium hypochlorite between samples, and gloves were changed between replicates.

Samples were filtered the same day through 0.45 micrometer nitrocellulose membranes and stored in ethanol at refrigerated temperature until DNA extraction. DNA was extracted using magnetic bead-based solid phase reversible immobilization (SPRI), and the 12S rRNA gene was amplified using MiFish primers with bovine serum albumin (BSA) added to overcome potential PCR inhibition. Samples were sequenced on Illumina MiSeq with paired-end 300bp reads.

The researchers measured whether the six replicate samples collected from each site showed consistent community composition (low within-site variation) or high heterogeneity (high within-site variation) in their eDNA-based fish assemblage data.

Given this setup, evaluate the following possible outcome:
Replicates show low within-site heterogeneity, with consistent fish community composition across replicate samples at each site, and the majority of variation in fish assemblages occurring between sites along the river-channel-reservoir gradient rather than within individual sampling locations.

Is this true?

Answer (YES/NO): YES